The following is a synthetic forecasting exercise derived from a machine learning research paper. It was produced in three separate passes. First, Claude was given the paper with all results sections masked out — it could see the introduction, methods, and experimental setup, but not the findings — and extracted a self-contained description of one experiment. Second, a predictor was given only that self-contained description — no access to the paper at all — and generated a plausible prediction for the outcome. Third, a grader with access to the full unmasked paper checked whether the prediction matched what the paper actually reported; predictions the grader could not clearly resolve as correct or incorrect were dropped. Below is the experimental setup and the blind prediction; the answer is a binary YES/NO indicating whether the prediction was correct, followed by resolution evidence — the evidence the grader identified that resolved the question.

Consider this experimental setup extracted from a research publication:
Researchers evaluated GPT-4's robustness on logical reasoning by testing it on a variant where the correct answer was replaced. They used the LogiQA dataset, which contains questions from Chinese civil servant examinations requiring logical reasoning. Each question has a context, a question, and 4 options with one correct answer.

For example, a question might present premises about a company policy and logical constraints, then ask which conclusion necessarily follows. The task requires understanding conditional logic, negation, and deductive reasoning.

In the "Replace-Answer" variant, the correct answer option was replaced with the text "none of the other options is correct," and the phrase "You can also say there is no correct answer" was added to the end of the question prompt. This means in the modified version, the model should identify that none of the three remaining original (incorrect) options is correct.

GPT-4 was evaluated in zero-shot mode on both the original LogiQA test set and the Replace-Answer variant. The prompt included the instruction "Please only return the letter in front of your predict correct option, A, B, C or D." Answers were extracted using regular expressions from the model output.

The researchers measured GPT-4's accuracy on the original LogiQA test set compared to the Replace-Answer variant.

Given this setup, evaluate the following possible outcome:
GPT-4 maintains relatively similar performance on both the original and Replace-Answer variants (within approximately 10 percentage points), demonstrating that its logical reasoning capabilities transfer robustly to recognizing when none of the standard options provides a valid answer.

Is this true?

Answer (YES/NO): NO